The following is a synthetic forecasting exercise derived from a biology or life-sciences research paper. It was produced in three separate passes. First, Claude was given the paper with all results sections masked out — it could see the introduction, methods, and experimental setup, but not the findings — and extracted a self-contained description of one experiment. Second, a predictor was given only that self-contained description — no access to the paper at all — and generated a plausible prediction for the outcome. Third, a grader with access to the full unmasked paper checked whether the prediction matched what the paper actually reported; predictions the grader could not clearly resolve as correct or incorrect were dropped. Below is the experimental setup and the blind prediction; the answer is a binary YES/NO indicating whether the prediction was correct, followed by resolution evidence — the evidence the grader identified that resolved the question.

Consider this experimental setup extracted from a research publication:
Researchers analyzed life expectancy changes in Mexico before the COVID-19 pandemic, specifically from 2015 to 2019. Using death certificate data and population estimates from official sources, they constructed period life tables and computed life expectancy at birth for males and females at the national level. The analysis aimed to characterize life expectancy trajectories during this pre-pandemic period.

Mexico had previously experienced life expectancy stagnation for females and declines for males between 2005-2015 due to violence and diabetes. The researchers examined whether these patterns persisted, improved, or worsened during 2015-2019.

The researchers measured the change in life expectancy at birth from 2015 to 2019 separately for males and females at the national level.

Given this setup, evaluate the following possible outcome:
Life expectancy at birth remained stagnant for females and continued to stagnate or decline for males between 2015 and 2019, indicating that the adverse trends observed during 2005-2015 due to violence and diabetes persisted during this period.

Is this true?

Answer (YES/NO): YES